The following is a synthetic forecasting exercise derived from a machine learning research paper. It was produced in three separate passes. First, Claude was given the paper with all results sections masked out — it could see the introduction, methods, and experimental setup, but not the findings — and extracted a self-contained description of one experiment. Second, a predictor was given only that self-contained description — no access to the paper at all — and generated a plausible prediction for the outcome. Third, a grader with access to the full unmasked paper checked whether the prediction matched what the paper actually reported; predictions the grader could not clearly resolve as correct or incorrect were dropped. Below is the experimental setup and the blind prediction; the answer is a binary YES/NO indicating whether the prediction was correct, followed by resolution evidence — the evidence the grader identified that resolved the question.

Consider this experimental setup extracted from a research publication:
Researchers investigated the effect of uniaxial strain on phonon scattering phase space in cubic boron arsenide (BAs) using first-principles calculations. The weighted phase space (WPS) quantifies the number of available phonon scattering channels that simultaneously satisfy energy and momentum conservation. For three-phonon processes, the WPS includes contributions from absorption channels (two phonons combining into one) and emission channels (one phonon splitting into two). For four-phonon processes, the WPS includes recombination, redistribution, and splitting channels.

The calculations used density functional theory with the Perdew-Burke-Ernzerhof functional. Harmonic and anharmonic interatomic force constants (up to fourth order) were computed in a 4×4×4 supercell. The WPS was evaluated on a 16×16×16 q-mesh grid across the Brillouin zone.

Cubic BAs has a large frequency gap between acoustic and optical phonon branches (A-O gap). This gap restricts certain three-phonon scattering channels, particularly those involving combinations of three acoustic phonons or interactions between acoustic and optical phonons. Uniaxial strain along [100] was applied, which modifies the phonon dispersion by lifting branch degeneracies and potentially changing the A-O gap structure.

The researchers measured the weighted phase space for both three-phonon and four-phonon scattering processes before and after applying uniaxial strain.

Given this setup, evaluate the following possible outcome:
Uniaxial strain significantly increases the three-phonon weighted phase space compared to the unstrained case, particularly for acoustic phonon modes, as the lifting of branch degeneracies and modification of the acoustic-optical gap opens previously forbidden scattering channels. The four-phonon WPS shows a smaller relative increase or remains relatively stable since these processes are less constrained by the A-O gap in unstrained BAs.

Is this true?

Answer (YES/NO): NO